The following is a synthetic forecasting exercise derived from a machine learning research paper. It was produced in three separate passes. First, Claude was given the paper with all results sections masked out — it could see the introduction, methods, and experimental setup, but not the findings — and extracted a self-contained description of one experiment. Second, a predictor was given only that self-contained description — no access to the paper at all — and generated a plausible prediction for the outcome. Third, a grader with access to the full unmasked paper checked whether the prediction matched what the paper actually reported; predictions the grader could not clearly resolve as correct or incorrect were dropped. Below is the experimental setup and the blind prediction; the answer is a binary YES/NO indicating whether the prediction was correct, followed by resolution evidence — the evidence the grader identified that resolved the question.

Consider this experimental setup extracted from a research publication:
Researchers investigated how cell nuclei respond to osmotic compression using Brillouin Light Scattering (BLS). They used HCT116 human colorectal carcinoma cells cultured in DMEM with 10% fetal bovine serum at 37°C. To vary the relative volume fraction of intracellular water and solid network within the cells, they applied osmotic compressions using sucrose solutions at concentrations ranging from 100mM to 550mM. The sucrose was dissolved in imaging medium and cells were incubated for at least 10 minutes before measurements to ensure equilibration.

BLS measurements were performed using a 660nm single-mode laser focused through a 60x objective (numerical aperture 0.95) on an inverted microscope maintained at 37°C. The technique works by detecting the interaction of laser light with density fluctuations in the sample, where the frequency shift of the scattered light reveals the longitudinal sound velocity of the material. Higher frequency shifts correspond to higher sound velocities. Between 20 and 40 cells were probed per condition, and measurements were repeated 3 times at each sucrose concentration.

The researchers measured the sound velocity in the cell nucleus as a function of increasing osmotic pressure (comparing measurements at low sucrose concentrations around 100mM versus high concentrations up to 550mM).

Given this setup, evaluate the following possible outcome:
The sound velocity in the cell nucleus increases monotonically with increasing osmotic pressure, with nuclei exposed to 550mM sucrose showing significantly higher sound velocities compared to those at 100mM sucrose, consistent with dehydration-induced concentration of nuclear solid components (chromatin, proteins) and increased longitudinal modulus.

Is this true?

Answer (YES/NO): YES